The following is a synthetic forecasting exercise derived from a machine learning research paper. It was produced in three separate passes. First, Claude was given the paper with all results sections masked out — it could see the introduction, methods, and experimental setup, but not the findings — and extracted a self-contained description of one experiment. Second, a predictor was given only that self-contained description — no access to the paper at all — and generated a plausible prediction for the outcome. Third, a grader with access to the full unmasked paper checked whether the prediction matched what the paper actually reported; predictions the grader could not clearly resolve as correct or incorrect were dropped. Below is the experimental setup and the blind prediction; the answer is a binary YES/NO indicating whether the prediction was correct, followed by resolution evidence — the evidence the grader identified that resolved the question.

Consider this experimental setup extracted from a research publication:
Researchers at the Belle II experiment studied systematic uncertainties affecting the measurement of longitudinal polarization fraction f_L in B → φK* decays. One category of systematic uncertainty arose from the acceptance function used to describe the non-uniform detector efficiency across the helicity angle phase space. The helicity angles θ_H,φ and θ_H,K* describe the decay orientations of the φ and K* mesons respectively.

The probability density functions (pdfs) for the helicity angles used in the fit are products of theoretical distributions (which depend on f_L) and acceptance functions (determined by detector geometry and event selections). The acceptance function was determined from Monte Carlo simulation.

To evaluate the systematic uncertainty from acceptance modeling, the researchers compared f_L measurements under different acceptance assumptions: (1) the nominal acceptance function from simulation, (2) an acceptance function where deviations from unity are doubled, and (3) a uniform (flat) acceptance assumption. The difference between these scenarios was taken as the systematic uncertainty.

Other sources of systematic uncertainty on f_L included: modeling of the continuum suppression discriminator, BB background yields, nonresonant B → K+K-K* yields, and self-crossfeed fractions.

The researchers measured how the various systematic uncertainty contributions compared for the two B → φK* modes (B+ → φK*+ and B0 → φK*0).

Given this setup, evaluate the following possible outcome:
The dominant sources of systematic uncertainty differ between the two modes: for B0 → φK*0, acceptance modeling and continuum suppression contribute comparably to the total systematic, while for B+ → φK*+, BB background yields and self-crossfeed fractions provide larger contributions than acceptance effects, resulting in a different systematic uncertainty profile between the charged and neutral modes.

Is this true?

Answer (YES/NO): NO